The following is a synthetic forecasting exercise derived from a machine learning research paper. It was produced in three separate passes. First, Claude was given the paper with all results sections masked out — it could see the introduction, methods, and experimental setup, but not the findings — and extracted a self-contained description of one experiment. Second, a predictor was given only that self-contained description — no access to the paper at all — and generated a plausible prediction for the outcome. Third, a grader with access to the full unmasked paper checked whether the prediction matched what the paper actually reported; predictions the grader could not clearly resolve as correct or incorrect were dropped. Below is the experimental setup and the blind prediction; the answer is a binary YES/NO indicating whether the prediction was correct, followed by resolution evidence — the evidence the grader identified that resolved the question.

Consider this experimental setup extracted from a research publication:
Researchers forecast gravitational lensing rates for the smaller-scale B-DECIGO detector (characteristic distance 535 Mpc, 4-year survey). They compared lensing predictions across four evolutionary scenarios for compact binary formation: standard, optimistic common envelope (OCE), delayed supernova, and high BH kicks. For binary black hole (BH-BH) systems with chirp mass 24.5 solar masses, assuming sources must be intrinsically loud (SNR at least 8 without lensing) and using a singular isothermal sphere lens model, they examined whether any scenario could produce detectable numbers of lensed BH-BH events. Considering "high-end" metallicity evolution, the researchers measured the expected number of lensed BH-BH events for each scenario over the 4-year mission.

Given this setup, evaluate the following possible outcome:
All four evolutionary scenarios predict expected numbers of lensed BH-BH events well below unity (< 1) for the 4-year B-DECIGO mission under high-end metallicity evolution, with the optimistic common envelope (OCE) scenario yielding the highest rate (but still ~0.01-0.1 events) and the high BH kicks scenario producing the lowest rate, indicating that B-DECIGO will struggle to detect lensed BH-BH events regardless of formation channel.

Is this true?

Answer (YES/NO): NO